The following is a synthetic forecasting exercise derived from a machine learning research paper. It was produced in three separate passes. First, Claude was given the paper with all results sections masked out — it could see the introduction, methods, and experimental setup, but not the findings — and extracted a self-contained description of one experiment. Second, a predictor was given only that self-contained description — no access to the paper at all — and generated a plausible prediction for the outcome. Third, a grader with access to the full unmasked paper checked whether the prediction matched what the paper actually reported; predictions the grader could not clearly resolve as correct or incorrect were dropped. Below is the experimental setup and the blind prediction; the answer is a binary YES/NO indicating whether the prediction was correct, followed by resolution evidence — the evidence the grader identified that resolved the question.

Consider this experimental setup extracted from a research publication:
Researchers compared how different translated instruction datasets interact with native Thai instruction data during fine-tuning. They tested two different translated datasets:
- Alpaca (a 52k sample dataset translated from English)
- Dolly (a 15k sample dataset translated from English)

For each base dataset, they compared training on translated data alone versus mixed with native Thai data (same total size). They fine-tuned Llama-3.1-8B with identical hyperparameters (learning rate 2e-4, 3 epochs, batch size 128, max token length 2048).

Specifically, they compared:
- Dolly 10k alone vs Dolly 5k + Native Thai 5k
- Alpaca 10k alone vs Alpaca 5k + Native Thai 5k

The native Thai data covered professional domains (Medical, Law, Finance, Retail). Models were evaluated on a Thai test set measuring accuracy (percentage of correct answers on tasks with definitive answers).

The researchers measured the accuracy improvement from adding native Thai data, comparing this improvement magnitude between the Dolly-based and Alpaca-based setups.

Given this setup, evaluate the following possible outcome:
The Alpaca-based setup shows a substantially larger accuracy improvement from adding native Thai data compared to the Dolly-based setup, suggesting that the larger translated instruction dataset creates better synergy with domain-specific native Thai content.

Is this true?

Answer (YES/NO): NO